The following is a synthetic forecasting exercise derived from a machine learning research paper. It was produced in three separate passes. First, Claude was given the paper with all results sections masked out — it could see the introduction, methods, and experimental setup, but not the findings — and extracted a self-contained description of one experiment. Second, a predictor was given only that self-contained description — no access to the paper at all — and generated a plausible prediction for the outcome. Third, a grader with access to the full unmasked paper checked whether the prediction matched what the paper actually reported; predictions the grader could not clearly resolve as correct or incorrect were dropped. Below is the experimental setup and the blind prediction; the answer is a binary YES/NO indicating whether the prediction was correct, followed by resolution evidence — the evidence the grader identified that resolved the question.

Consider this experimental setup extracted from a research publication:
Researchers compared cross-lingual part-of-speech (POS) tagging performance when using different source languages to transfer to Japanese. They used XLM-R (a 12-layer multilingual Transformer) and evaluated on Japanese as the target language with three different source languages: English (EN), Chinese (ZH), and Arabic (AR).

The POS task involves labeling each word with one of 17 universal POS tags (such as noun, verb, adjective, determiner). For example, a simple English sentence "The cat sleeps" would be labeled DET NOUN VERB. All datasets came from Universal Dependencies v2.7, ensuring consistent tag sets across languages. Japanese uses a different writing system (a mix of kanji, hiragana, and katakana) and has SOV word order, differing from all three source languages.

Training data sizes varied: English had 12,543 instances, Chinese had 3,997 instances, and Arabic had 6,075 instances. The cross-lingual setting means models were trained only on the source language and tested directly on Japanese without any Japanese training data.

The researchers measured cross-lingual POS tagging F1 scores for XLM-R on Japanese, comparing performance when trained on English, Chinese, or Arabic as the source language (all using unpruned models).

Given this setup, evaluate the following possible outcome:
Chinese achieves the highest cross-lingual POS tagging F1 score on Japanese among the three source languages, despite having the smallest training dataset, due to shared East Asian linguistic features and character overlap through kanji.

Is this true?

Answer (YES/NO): YES